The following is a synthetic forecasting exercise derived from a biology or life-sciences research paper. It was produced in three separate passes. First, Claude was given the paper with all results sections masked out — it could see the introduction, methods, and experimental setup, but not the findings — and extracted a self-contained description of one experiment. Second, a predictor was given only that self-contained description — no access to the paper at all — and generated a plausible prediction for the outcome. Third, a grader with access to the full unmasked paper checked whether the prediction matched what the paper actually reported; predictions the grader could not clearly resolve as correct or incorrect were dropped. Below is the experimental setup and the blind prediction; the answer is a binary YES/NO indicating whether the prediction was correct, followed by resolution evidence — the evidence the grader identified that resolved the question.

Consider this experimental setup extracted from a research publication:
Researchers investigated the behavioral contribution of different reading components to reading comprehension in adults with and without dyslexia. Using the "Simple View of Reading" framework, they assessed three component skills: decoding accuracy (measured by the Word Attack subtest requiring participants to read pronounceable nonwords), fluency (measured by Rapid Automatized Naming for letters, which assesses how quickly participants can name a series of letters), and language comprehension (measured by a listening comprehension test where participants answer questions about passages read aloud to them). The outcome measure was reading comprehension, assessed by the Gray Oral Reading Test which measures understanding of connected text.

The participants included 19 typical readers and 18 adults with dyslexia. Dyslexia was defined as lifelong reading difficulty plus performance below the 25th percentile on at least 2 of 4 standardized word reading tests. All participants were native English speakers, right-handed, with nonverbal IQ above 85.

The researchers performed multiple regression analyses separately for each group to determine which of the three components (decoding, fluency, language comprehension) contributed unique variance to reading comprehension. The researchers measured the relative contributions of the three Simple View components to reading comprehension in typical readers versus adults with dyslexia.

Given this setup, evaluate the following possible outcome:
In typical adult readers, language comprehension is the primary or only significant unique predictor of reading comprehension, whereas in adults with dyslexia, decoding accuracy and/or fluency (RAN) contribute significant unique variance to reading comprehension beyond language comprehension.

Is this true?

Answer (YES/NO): YES